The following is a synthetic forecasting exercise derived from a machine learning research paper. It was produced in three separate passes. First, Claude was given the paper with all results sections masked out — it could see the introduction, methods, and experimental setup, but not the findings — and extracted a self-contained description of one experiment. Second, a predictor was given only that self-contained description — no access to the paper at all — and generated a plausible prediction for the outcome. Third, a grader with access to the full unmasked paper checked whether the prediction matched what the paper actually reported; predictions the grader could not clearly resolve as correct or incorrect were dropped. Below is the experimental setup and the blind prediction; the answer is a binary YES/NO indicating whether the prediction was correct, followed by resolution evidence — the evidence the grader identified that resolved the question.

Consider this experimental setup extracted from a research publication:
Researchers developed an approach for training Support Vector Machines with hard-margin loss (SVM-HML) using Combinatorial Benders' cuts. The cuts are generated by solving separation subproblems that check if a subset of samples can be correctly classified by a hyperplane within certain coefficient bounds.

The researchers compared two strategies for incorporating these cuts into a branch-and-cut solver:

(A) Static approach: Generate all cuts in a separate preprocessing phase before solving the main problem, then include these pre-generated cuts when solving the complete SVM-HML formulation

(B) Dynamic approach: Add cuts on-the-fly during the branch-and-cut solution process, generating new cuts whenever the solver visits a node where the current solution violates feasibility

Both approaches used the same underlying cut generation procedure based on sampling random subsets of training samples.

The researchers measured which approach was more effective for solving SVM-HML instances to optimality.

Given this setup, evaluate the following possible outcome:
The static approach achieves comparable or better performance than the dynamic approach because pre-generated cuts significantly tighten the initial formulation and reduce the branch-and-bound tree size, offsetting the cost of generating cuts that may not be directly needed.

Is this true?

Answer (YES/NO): YES